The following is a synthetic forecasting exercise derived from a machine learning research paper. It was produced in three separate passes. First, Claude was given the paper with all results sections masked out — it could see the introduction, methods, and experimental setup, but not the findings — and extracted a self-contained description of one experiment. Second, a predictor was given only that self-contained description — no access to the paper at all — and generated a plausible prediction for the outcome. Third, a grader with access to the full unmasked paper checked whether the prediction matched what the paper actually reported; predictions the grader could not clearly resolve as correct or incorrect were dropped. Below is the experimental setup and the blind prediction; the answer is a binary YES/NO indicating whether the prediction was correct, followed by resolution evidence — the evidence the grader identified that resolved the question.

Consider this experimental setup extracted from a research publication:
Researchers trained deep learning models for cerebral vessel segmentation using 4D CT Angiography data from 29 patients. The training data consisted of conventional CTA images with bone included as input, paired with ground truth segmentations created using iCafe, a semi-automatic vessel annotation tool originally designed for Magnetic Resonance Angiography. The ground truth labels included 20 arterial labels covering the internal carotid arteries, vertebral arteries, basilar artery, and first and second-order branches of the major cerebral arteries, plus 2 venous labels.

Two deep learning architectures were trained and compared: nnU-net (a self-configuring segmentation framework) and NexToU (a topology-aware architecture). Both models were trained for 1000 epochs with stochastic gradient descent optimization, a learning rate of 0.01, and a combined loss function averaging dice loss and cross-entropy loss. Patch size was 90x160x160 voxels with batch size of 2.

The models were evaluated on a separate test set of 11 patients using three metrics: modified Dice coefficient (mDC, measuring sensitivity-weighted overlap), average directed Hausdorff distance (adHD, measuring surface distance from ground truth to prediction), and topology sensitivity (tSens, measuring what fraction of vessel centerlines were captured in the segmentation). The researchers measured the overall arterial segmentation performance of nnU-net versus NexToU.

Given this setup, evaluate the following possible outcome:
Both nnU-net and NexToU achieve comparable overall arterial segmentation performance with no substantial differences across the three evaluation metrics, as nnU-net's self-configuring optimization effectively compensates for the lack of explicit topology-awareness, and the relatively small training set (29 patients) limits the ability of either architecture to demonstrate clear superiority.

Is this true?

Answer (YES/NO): YES